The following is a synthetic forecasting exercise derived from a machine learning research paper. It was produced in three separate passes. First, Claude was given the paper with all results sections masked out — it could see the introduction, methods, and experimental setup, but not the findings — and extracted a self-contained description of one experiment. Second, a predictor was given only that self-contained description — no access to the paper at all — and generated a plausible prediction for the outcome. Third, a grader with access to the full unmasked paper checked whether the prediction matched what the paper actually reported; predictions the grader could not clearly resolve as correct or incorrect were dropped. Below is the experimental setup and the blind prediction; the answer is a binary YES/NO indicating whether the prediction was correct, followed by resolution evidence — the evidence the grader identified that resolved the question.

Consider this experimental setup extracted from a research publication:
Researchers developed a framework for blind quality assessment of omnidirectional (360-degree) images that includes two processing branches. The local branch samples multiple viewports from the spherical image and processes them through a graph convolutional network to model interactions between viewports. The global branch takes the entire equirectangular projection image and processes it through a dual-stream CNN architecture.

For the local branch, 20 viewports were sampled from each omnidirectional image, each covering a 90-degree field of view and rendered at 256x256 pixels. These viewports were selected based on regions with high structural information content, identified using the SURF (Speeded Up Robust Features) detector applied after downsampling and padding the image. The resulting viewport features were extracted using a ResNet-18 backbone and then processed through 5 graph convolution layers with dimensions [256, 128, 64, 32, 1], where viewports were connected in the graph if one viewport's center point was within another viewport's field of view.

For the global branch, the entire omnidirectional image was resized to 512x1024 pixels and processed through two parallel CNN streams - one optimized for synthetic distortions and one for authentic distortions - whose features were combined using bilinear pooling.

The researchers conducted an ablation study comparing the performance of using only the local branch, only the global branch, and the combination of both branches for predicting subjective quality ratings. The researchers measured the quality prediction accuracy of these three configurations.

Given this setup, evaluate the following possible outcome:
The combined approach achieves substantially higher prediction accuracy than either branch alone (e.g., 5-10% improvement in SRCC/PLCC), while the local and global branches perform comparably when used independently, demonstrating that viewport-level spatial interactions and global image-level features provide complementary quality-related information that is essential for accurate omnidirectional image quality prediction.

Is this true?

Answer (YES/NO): NO